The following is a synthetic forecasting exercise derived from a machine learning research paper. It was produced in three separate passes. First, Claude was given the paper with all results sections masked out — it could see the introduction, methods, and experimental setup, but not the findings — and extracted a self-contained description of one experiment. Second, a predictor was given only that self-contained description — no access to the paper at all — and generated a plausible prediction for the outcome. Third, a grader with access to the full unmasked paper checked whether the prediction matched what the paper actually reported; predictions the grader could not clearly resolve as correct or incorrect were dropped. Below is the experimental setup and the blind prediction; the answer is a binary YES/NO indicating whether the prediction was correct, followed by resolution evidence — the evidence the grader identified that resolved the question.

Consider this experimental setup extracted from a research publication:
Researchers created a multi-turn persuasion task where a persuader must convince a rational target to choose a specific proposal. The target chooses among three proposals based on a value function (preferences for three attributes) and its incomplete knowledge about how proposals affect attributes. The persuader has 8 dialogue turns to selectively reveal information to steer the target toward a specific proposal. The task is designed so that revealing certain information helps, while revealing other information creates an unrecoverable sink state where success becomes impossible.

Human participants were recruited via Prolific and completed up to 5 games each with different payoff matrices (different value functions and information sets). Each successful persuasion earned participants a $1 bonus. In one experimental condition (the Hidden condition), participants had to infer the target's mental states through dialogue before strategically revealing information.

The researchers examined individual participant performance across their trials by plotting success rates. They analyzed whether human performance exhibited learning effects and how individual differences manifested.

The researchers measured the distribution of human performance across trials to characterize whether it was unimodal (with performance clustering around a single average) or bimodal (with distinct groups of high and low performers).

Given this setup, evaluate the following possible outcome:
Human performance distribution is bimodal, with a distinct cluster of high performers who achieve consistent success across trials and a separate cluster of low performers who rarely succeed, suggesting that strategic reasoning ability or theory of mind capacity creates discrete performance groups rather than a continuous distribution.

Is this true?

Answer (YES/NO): YES